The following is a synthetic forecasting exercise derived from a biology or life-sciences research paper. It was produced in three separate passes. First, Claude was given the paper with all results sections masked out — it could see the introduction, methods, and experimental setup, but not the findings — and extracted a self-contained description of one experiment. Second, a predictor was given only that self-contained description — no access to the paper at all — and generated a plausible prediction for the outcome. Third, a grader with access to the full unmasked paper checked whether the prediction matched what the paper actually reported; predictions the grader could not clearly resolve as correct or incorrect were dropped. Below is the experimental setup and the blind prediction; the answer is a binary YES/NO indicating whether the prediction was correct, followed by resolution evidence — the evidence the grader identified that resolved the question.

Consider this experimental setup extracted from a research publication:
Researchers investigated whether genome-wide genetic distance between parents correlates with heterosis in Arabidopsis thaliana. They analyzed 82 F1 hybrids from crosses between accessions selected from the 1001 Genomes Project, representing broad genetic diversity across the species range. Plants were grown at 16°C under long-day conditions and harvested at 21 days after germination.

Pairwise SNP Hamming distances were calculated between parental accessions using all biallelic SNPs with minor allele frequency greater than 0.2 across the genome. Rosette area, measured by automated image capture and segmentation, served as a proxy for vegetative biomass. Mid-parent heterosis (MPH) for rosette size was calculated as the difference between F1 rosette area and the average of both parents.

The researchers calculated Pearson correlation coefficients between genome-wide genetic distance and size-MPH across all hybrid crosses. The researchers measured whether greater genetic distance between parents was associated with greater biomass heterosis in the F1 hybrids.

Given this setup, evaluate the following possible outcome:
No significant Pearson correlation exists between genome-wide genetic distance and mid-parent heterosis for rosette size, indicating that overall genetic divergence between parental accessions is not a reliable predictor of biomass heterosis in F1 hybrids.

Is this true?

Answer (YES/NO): YES